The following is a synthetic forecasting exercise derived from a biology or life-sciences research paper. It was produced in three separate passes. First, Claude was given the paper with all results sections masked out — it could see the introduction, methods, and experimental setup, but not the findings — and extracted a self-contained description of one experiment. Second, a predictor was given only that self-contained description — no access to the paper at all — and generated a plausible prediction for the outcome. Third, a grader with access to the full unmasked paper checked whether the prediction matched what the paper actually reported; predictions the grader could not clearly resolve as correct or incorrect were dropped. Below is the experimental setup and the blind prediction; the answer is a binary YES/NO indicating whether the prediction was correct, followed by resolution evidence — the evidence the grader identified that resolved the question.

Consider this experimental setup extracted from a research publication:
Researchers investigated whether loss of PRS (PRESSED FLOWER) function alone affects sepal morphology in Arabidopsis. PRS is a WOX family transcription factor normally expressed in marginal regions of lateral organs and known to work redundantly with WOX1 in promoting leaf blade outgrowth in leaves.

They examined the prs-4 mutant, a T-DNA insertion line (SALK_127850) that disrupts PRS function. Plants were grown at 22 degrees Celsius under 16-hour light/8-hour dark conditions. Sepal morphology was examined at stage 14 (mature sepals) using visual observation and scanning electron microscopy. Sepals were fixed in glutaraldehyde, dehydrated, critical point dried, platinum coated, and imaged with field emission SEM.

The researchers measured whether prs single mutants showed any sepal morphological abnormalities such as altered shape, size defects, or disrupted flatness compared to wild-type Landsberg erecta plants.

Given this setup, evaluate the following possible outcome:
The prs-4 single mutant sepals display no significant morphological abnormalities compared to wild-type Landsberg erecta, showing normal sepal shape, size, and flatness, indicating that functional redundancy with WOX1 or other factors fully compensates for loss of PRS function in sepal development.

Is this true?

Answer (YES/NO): NO